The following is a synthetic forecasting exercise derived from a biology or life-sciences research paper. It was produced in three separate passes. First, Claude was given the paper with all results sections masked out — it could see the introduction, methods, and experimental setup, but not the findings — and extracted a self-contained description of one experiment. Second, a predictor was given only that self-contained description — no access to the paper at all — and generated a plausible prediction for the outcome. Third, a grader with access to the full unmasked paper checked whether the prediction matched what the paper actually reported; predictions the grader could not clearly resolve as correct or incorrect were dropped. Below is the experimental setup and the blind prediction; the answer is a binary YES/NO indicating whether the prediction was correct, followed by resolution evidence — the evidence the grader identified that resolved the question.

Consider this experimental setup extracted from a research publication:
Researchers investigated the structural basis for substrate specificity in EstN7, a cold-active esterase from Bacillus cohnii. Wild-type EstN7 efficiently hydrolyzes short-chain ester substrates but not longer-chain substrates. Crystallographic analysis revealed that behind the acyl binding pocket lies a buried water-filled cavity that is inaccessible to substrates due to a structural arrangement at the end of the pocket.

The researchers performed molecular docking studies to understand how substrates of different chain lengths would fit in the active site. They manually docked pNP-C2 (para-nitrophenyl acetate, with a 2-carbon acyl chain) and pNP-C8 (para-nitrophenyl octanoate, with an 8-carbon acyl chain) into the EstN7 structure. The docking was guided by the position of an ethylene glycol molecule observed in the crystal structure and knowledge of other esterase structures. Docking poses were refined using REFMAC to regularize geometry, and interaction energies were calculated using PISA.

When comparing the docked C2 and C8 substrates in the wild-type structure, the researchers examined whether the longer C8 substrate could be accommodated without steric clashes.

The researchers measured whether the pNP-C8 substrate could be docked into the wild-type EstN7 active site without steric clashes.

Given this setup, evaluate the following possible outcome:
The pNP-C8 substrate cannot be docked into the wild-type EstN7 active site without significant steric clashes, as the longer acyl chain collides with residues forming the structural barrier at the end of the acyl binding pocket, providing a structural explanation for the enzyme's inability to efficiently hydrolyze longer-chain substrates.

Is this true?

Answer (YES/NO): YES